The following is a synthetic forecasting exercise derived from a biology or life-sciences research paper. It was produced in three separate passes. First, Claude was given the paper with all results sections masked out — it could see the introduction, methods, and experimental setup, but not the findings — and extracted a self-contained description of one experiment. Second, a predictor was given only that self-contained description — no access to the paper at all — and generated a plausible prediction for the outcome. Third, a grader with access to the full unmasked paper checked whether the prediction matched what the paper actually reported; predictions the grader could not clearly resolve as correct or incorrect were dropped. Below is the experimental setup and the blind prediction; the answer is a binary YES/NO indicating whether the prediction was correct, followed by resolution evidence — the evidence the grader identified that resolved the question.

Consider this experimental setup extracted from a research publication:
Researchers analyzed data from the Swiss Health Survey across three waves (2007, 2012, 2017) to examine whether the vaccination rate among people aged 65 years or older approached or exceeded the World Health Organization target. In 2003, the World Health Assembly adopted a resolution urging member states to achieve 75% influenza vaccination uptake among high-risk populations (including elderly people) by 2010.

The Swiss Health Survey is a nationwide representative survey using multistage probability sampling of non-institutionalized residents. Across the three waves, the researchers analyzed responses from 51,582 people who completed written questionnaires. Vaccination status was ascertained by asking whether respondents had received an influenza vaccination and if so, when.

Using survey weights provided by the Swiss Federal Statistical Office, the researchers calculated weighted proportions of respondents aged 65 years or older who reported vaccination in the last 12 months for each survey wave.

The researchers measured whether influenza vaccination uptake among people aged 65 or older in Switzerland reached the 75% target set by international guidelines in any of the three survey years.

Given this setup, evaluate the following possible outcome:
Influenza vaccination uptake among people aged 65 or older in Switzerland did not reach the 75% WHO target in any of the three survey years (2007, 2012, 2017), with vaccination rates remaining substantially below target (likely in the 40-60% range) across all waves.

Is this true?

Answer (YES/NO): NO